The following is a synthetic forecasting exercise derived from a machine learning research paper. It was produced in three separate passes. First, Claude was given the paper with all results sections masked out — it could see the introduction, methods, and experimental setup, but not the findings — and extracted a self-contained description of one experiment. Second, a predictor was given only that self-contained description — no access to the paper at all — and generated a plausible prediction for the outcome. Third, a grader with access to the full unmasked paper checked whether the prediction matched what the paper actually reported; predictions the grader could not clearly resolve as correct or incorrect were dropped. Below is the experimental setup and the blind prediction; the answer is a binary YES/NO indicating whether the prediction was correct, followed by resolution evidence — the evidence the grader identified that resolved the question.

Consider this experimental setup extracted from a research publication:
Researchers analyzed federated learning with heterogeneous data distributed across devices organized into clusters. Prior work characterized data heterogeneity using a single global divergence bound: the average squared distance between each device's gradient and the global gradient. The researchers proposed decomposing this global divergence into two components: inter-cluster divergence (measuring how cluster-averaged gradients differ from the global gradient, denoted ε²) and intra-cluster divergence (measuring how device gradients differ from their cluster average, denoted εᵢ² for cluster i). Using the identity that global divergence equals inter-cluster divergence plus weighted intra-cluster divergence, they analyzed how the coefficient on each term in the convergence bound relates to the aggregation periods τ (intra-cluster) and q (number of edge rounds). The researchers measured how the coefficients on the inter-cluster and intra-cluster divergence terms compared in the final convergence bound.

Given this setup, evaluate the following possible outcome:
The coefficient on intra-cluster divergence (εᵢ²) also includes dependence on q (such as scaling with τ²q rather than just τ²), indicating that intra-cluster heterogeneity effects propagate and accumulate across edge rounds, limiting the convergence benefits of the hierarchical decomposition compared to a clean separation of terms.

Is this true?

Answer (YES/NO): NO